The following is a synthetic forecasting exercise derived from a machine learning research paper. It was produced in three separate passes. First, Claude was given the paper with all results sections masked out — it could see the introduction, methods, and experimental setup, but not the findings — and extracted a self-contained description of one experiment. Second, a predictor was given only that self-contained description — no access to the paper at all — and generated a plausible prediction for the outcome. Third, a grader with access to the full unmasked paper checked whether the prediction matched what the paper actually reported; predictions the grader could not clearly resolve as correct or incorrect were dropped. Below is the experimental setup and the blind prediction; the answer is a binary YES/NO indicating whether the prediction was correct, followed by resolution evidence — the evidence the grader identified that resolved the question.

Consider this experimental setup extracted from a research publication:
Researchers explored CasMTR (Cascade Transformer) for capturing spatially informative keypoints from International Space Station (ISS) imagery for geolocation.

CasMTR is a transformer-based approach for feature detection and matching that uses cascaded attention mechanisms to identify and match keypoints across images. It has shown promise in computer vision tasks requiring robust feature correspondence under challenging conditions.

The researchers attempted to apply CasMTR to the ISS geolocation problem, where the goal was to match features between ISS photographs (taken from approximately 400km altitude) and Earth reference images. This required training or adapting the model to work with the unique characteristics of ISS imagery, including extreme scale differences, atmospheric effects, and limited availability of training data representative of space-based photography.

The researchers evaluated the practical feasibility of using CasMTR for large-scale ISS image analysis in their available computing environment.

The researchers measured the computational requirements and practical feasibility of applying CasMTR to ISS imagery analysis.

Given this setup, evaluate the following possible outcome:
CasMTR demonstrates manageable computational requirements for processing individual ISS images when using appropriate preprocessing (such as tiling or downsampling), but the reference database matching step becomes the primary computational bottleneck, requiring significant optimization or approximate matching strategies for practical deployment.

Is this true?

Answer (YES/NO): NO